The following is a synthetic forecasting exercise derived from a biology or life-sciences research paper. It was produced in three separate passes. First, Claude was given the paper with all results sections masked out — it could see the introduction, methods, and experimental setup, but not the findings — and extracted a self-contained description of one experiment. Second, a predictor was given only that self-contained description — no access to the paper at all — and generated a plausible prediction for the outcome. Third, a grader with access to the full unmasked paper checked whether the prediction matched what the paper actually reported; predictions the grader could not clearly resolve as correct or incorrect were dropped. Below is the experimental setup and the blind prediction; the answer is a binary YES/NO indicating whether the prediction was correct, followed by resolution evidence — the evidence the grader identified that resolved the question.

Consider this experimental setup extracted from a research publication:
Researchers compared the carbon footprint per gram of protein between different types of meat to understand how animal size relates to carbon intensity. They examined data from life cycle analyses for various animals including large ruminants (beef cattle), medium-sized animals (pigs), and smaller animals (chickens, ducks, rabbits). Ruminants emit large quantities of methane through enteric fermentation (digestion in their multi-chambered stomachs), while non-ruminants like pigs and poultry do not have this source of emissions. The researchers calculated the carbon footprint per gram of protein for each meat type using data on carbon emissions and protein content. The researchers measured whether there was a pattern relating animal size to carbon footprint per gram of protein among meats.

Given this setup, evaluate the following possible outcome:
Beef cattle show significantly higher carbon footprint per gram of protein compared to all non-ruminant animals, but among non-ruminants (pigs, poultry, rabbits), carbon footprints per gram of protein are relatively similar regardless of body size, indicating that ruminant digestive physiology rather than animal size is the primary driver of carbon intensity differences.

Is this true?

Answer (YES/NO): NO